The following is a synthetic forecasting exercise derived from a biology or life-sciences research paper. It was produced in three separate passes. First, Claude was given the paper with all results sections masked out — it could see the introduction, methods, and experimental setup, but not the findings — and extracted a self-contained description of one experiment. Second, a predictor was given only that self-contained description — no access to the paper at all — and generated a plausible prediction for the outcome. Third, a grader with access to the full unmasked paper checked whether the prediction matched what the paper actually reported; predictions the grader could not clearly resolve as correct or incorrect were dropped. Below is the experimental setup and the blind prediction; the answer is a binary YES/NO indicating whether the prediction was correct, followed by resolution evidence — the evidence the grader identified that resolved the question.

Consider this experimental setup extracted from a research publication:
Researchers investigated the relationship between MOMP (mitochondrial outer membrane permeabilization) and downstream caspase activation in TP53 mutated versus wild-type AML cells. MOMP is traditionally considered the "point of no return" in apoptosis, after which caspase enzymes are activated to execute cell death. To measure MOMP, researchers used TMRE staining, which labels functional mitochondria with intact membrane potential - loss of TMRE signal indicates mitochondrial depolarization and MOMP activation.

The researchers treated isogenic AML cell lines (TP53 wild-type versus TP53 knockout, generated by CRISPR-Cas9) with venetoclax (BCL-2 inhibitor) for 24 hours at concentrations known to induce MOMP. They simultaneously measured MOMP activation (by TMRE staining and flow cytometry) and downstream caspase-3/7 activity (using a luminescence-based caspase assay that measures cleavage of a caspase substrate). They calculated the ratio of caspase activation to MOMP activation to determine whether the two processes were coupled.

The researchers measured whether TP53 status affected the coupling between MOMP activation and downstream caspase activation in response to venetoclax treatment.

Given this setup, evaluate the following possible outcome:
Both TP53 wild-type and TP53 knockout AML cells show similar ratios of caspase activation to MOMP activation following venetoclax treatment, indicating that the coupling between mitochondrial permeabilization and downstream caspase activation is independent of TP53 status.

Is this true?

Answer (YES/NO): NO